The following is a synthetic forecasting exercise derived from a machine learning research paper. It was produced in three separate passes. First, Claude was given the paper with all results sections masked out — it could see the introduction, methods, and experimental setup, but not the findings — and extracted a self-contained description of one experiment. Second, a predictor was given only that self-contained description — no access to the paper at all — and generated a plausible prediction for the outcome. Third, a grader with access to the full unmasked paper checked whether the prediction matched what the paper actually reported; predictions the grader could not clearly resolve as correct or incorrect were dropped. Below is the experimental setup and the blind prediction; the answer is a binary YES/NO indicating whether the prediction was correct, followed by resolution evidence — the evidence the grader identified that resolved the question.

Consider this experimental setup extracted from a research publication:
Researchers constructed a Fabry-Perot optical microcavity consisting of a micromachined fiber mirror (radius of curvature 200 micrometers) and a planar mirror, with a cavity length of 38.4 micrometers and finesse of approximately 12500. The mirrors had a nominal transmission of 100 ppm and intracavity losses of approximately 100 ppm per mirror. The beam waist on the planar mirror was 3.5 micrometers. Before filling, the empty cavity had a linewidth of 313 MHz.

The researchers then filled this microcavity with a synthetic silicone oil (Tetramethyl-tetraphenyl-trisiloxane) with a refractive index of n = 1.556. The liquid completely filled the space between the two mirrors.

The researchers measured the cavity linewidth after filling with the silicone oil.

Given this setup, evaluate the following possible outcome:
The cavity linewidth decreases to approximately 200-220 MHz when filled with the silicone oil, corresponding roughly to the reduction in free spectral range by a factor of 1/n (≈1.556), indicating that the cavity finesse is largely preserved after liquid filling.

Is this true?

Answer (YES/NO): YES